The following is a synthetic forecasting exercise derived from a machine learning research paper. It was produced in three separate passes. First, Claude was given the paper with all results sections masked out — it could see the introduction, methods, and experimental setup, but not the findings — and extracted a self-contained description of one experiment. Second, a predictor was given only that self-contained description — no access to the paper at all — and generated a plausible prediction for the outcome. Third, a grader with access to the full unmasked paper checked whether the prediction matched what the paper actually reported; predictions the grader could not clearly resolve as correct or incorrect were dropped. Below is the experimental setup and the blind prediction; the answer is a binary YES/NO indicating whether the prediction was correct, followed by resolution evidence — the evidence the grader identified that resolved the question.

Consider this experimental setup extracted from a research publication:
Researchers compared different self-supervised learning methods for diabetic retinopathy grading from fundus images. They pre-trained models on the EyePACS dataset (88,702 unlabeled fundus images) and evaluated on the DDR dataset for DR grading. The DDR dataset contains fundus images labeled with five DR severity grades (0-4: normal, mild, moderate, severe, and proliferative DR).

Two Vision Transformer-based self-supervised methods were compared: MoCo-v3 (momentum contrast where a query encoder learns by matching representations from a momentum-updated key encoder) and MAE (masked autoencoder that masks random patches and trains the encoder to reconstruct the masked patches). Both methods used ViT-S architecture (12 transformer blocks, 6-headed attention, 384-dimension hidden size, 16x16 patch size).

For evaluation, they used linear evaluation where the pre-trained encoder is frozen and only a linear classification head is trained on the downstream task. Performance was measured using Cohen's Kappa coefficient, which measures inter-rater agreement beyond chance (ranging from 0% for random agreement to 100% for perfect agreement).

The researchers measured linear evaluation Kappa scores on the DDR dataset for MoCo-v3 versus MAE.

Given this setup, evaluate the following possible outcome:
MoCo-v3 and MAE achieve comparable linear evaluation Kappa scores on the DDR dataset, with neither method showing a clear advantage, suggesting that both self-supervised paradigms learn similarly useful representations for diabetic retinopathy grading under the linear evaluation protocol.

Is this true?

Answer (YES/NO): NO